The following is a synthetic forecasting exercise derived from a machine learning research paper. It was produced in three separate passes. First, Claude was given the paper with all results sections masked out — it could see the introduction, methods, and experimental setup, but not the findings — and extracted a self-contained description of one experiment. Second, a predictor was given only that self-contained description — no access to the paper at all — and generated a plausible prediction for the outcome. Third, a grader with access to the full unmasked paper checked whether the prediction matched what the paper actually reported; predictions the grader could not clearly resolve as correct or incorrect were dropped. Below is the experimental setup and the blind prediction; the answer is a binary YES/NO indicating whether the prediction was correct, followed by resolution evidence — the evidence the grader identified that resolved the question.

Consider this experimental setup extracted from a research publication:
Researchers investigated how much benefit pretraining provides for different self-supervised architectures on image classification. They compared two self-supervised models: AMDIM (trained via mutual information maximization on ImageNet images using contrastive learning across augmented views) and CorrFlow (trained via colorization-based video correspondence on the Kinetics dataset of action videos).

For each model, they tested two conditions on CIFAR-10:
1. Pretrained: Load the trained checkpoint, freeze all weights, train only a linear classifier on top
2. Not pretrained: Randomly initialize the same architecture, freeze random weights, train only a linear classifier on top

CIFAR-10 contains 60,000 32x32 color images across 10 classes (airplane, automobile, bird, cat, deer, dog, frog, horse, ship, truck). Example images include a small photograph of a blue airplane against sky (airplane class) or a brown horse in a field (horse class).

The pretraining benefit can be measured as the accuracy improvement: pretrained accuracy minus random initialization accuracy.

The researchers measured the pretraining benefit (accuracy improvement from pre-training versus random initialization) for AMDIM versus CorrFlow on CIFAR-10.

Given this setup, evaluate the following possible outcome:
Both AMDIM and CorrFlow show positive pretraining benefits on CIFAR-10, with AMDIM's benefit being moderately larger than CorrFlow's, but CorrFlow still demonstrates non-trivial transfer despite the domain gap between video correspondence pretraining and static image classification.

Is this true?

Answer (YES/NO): NO